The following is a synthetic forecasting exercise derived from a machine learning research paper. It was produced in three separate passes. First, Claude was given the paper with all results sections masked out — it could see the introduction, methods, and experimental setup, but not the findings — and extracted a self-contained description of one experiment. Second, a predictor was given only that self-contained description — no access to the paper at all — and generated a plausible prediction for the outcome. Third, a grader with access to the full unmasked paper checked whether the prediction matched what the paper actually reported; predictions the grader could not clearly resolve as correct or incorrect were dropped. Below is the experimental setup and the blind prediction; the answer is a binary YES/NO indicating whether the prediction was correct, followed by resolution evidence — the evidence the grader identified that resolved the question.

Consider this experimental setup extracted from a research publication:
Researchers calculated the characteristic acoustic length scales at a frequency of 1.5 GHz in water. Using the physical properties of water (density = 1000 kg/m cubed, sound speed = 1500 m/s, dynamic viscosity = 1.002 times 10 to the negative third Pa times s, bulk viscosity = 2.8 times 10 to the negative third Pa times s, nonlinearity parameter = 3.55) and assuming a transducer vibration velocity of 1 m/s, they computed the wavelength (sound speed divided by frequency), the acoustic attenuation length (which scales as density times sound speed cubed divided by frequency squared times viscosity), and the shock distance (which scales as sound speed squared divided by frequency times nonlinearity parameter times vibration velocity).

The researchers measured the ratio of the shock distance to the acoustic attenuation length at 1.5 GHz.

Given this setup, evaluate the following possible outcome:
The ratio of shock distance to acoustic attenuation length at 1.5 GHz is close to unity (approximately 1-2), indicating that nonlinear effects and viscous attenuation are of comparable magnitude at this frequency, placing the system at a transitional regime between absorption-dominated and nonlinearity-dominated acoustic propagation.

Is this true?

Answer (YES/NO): NO